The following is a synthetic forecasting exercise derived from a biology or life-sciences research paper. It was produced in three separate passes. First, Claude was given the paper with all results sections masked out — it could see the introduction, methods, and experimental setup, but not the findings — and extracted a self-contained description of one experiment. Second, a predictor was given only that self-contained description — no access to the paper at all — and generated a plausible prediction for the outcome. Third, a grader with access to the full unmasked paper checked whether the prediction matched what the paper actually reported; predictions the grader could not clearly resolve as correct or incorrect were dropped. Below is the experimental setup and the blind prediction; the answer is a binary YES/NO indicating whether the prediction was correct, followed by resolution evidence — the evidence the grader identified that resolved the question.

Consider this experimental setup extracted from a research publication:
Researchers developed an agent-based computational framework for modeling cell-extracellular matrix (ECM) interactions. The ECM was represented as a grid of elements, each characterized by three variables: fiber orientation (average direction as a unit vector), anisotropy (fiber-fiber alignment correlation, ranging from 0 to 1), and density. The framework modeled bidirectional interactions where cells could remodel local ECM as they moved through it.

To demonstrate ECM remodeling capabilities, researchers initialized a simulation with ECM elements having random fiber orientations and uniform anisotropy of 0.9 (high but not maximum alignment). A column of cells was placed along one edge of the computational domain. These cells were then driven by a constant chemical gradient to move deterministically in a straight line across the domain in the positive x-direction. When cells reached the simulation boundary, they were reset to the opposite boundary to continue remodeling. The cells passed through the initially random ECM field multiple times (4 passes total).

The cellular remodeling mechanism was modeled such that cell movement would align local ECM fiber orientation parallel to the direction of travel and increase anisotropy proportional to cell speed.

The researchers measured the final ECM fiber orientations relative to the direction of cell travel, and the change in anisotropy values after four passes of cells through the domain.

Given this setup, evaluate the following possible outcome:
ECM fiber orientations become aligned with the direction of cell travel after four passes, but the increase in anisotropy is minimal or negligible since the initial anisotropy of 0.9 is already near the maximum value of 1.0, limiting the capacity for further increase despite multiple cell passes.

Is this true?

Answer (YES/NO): YES